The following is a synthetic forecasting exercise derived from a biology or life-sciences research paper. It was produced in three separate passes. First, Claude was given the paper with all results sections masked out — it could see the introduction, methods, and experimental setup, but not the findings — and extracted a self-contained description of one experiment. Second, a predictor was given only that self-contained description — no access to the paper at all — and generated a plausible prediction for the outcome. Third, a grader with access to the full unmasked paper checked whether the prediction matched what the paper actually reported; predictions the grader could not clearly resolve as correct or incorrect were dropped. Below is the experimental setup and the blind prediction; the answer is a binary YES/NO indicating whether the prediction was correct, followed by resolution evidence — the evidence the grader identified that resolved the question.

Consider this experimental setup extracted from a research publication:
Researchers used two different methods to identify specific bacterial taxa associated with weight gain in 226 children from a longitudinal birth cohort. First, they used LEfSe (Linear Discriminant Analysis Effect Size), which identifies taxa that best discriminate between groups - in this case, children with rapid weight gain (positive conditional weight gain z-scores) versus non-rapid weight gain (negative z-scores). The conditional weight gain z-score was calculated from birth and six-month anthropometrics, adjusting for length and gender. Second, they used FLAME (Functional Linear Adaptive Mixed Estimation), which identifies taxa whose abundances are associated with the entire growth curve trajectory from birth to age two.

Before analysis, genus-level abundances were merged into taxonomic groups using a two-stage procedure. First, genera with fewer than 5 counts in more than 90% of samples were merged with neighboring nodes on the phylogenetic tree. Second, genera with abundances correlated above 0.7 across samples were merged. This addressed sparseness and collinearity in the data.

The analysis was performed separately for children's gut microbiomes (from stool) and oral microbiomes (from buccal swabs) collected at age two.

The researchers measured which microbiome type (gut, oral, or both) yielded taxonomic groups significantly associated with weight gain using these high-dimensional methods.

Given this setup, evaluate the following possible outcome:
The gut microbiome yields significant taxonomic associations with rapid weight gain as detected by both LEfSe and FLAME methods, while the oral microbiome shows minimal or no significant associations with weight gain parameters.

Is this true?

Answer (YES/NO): NO